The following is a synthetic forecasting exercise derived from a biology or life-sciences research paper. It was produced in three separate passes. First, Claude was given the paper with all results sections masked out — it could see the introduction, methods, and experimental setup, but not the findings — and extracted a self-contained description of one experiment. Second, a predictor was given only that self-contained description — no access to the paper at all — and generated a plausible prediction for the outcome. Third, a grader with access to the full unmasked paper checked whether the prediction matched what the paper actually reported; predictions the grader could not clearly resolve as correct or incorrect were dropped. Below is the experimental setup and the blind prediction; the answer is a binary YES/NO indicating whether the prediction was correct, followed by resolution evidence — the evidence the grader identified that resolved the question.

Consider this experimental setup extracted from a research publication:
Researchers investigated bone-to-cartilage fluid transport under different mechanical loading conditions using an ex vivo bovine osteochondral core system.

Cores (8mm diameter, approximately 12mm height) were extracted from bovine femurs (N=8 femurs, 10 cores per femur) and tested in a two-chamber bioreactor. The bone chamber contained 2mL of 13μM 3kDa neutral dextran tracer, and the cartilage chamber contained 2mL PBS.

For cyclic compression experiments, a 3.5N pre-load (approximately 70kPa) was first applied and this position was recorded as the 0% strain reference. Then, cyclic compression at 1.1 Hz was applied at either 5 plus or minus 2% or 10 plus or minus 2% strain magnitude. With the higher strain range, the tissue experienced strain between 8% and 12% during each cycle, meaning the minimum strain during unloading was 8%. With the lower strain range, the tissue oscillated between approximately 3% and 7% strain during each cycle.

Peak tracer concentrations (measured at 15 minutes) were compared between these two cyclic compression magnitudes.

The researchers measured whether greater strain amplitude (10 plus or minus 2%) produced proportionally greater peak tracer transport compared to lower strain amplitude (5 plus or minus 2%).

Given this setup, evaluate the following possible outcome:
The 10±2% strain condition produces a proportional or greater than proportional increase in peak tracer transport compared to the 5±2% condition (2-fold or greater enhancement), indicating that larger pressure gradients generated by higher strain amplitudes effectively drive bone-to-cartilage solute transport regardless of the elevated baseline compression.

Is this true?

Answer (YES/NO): NO